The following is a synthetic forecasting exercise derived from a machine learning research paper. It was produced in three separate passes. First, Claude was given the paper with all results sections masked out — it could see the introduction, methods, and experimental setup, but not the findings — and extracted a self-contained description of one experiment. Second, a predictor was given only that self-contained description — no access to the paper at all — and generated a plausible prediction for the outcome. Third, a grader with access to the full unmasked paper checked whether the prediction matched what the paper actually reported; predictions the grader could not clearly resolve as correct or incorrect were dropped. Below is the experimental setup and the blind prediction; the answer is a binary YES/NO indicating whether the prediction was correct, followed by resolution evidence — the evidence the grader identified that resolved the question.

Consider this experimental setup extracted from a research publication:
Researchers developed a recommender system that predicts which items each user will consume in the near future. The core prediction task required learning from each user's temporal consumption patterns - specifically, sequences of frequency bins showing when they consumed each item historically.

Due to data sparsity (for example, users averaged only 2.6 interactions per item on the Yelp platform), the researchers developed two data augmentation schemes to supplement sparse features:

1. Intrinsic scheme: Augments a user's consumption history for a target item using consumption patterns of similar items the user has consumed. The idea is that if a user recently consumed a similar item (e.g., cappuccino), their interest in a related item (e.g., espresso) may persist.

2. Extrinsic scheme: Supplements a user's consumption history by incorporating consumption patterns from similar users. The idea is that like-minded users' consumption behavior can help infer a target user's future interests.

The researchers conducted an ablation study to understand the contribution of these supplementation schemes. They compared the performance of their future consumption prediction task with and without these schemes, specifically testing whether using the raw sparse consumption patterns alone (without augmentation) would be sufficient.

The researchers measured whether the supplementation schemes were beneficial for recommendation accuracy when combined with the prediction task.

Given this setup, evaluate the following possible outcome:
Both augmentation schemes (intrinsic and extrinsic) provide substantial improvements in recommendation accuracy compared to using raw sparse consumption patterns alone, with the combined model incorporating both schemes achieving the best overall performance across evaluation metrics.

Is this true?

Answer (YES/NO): YES